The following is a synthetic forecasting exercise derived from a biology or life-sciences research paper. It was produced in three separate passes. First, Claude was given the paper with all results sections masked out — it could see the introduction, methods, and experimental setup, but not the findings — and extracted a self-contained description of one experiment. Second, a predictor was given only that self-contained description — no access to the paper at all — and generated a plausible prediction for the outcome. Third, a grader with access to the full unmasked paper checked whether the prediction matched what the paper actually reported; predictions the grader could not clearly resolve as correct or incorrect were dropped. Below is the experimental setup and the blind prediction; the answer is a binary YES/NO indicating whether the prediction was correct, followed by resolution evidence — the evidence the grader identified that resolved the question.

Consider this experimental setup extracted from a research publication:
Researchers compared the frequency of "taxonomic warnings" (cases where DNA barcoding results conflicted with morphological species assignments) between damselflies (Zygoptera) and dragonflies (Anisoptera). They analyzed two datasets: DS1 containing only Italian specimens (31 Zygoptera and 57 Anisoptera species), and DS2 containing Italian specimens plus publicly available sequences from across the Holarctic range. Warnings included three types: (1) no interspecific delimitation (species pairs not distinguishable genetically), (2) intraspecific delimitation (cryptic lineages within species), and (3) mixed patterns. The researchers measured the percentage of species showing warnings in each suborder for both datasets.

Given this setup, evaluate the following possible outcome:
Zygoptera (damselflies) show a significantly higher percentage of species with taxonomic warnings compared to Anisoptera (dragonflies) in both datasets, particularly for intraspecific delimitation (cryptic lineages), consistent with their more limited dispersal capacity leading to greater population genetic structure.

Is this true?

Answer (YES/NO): NO